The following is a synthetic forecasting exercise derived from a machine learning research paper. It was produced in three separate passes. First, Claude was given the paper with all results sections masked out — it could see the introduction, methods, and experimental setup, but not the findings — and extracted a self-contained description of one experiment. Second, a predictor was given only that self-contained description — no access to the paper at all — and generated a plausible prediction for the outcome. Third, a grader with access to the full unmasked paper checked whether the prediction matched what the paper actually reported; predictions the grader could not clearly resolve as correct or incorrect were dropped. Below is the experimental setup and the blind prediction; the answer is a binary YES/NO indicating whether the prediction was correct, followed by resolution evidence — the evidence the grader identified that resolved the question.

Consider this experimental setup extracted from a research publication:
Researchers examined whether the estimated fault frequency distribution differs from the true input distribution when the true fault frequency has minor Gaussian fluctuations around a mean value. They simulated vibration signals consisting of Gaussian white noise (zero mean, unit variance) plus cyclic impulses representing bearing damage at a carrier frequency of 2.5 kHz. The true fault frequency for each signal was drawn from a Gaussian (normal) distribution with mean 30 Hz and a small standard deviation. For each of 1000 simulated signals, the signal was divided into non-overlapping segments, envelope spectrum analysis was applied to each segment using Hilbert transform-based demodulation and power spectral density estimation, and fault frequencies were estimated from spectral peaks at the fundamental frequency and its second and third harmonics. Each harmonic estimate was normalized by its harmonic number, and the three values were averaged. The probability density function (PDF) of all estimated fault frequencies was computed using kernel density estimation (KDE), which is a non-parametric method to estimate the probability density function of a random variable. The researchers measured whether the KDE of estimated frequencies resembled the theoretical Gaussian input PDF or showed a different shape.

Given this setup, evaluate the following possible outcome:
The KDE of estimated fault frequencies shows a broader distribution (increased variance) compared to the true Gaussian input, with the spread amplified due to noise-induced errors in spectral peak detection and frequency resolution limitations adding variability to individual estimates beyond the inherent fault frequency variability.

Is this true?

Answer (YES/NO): YES